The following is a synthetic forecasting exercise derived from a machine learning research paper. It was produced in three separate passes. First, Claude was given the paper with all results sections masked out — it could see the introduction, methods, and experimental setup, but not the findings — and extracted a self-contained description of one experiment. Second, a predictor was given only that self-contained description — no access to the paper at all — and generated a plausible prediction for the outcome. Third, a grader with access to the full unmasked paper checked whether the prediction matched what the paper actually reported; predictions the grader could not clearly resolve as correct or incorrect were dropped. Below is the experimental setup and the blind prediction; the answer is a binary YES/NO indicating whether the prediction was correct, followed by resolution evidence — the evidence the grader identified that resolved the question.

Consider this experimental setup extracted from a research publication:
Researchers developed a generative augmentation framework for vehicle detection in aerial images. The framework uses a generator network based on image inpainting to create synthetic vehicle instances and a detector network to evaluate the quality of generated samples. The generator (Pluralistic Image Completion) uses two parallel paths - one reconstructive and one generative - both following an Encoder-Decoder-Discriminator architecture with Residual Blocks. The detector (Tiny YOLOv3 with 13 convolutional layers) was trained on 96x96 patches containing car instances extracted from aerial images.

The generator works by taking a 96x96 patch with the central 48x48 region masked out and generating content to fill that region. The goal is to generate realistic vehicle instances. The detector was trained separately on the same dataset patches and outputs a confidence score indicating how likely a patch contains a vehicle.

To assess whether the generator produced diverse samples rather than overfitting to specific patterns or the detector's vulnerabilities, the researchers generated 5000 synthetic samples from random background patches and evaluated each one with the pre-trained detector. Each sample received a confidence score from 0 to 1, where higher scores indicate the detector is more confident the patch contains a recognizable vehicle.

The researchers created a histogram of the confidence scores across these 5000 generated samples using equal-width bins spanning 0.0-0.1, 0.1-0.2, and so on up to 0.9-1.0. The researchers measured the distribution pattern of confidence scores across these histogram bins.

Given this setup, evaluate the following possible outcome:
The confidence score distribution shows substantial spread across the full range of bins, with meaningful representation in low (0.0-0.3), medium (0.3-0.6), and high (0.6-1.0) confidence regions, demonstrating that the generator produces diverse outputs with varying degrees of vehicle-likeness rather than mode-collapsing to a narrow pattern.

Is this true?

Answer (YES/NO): YES